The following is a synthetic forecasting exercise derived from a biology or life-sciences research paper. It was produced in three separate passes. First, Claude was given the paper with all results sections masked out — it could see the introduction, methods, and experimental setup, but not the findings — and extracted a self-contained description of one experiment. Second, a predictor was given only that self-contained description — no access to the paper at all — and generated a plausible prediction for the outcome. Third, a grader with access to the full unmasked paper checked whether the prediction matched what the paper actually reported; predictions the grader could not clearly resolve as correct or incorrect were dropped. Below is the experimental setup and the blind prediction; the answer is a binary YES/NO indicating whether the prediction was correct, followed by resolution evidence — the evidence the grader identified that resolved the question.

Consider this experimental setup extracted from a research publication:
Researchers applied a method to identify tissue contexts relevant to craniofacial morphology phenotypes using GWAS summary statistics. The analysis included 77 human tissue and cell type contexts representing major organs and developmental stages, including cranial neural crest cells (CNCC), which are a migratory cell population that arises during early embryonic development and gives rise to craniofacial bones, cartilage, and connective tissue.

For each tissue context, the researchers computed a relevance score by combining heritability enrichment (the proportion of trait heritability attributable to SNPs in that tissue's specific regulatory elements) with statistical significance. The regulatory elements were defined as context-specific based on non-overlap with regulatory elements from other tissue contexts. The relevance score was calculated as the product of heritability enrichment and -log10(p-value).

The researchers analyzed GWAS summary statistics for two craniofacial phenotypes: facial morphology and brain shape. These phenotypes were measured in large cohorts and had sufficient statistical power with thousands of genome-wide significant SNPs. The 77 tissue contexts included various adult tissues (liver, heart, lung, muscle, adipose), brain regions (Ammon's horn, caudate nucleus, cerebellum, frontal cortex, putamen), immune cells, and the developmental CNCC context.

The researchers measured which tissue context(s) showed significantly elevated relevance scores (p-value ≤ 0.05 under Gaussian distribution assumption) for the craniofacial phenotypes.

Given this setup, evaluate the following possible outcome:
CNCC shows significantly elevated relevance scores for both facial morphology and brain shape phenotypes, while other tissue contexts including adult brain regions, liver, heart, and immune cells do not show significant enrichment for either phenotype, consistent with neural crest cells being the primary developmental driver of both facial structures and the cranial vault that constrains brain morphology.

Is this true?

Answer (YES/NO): YES